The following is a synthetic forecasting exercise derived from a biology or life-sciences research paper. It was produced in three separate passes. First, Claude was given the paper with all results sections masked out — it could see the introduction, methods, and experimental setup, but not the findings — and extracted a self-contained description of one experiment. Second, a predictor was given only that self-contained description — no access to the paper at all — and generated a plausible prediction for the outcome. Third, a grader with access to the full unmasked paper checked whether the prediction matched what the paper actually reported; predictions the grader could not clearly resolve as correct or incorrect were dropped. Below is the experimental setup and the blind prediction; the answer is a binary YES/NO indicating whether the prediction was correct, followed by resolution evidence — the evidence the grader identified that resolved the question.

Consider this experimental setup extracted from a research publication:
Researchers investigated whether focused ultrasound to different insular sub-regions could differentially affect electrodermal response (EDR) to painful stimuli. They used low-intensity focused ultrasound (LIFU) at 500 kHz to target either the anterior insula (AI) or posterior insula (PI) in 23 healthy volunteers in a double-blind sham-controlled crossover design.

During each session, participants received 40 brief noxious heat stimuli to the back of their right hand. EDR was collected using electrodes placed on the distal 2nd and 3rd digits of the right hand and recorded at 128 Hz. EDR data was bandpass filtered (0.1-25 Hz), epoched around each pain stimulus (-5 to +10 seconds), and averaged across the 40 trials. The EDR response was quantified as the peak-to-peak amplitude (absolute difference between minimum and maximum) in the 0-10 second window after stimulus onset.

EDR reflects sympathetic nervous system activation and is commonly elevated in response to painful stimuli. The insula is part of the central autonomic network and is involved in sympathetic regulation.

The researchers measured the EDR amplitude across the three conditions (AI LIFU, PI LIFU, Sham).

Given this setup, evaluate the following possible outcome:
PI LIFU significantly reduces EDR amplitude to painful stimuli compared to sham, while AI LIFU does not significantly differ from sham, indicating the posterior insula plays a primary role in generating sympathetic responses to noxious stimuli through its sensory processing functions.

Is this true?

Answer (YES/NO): NO